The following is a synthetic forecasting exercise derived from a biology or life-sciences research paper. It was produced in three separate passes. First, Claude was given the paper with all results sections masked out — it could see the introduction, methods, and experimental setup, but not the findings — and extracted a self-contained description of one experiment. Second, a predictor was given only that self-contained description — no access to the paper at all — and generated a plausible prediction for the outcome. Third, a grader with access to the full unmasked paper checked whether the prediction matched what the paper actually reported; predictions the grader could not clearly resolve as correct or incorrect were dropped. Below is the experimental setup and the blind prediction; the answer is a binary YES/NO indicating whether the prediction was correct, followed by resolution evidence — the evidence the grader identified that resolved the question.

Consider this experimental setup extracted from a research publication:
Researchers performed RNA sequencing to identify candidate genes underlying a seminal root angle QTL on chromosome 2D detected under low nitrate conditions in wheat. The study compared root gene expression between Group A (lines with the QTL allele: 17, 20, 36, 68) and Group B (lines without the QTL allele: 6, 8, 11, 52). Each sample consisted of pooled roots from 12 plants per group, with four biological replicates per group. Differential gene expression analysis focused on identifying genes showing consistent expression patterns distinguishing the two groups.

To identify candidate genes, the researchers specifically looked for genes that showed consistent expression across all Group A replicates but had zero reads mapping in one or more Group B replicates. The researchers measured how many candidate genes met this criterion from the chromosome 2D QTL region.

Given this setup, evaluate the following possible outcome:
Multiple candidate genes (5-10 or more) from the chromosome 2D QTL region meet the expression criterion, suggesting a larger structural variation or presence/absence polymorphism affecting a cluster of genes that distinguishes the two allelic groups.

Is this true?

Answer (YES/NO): YES